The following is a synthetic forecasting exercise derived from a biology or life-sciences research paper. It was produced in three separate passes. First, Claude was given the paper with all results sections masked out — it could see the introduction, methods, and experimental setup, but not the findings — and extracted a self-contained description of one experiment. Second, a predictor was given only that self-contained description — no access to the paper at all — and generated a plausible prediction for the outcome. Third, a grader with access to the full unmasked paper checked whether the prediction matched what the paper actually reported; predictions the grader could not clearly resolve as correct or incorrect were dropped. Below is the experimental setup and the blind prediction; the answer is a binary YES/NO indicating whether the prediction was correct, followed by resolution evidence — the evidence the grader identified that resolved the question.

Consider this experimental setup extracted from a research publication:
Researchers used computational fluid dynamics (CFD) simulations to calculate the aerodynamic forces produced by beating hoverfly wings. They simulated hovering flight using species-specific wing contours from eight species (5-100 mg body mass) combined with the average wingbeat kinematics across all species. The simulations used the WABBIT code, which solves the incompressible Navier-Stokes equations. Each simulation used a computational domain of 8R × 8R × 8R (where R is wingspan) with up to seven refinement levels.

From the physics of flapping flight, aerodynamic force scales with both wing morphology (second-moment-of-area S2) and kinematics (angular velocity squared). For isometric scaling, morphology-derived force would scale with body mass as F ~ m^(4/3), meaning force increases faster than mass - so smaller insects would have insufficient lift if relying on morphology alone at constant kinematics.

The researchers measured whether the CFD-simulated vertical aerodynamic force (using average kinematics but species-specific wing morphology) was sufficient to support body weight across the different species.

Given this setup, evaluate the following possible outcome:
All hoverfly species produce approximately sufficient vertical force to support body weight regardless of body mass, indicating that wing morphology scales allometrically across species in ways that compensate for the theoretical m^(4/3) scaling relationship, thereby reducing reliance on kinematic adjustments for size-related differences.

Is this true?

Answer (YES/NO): YES